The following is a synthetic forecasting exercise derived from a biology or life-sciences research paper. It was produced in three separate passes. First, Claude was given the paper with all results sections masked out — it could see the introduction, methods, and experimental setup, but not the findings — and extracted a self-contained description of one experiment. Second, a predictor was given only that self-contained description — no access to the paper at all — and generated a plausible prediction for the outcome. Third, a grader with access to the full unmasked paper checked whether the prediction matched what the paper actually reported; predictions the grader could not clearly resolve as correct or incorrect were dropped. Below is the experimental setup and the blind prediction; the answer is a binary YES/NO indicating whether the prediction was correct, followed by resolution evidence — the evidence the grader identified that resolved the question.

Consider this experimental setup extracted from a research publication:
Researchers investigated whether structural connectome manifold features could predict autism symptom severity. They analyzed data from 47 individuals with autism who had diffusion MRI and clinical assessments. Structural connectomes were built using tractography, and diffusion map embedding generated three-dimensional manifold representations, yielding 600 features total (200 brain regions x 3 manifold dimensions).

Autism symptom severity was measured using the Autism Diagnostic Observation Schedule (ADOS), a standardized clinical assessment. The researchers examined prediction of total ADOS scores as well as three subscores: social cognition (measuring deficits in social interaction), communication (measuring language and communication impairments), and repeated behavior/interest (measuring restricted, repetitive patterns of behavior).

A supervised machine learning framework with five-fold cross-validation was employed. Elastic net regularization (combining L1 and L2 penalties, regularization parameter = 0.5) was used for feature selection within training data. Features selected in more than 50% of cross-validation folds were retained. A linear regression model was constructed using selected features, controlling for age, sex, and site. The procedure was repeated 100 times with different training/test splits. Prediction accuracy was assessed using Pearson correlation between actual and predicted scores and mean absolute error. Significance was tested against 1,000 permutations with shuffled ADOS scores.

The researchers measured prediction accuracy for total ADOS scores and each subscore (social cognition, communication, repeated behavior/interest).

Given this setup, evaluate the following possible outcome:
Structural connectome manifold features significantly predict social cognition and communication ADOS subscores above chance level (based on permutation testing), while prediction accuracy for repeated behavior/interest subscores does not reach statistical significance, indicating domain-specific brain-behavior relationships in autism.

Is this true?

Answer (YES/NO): NO